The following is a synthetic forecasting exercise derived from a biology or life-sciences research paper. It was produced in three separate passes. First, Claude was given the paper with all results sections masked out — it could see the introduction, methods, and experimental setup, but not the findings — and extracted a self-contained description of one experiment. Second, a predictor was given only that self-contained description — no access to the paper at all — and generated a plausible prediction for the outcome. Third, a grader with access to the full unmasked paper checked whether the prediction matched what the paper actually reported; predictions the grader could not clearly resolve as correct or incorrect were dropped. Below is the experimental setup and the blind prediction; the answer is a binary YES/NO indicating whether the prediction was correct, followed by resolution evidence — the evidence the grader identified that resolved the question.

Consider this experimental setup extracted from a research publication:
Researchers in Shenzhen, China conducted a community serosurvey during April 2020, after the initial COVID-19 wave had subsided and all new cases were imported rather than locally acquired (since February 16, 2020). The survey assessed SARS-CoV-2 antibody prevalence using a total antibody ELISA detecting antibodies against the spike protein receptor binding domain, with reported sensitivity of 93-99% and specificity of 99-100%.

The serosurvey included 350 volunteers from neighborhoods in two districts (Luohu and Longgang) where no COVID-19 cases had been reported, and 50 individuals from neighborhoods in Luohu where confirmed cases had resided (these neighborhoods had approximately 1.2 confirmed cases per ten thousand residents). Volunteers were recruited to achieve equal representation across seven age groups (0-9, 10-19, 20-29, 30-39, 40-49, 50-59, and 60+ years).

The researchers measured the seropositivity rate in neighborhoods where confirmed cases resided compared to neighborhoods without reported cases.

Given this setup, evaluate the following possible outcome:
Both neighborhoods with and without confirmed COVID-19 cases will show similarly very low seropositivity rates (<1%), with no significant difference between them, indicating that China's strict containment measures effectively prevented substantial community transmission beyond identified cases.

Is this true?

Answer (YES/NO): YES